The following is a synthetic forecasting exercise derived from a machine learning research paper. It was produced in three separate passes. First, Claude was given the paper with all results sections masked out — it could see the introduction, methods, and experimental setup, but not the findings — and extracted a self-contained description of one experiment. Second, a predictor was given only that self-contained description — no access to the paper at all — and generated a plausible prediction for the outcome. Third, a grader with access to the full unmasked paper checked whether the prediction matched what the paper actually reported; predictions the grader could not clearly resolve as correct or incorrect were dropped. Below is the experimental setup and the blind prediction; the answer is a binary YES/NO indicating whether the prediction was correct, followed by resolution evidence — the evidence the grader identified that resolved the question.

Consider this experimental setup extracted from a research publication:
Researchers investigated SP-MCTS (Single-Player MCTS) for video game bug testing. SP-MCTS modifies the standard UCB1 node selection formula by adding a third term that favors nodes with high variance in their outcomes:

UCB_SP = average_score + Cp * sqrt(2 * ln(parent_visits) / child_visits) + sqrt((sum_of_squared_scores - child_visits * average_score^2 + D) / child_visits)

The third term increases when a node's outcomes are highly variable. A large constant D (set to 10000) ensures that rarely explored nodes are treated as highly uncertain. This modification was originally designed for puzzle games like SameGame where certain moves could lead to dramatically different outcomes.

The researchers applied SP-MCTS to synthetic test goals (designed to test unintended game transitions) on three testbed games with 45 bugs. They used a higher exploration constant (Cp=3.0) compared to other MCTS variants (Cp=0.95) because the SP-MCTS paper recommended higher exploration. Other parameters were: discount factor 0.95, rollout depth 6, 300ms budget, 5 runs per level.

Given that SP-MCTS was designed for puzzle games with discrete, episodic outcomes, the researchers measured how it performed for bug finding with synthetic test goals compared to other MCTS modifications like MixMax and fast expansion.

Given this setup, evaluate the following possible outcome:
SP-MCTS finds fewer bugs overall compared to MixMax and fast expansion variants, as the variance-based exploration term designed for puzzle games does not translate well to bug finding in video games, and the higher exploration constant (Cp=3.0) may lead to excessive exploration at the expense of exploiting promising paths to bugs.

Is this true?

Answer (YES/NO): YES